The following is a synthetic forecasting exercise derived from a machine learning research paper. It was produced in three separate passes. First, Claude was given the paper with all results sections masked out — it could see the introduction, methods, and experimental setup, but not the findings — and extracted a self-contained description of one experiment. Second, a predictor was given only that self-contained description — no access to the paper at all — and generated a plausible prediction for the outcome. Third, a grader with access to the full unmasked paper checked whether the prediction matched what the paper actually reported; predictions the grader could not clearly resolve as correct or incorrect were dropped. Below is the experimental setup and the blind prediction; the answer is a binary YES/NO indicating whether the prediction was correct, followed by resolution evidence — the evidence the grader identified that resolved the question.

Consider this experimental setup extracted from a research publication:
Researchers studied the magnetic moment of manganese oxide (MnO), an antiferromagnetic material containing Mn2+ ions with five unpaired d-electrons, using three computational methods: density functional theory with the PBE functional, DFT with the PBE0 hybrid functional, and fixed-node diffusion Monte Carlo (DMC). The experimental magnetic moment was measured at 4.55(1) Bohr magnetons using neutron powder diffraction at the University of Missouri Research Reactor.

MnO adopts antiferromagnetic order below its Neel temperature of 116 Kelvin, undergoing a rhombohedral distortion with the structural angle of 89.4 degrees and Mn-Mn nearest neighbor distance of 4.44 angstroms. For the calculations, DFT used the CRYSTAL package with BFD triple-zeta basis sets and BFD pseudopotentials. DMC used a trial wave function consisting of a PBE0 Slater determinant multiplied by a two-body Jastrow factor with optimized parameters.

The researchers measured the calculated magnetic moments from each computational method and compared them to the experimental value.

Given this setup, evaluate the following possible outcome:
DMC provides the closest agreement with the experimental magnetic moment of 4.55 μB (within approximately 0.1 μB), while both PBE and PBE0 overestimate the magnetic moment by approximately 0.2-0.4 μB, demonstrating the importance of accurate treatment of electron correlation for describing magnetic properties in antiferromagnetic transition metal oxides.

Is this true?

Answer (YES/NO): NO